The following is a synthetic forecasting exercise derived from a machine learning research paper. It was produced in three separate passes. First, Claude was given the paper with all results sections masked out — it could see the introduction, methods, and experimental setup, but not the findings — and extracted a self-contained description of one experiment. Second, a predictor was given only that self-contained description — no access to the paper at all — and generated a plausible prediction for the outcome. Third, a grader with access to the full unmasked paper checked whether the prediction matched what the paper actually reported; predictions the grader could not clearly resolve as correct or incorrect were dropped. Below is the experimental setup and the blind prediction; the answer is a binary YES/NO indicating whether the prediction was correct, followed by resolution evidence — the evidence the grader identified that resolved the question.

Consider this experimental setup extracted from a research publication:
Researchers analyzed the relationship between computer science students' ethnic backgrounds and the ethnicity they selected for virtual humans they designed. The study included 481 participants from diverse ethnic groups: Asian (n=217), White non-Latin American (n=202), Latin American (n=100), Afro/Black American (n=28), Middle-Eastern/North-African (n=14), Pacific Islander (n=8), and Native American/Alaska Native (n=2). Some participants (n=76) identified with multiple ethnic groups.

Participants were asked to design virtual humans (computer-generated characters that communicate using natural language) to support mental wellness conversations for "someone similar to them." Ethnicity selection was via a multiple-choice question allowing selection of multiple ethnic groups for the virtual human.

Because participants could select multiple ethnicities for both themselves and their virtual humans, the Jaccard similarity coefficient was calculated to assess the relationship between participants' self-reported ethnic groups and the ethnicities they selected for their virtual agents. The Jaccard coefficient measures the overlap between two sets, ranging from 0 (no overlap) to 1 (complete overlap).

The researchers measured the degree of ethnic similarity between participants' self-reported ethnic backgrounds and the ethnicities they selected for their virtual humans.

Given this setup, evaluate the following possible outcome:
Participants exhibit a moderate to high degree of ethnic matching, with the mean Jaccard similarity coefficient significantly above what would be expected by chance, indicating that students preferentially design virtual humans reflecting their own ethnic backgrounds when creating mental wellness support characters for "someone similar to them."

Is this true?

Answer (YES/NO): NO